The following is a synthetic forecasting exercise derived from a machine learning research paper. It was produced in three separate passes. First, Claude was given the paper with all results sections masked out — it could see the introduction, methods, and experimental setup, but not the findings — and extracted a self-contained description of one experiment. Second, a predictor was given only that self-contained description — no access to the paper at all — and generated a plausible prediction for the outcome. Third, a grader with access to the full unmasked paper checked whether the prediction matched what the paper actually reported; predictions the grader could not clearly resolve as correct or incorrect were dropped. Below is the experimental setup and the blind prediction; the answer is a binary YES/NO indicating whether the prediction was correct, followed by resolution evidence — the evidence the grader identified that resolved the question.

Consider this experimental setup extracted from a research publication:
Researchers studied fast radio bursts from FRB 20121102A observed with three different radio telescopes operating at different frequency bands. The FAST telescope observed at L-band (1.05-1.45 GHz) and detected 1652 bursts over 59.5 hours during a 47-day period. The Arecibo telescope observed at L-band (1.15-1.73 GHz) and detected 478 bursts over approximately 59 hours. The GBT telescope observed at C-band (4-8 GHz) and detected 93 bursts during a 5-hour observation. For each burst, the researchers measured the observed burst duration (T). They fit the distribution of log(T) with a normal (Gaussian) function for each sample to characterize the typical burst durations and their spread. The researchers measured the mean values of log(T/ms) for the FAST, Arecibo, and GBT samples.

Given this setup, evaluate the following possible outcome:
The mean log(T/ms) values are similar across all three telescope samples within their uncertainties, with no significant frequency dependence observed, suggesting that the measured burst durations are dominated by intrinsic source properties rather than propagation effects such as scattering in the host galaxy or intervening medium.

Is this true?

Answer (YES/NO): NO